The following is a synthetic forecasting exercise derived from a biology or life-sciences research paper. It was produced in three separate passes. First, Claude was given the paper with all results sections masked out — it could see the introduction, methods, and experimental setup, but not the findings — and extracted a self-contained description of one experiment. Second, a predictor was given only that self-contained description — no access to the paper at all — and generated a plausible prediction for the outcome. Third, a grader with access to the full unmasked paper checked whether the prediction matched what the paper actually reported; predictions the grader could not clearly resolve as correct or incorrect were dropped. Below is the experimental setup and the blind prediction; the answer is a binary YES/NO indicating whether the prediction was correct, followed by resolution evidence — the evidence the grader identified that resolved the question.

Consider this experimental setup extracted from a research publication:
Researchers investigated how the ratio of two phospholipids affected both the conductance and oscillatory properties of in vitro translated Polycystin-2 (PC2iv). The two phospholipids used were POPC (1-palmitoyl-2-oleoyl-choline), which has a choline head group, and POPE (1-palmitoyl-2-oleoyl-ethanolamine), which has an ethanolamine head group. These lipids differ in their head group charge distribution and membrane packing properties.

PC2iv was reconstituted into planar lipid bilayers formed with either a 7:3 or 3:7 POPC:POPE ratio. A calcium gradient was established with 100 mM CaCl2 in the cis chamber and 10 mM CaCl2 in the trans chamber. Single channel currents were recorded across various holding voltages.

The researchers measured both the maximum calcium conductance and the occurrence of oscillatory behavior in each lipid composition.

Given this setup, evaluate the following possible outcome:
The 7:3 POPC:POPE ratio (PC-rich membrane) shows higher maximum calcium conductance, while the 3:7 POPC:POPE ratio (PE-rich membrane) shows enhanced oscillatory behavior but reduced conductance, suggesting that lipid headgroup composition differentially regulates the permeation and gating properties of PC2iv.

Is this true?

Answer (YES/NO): YES